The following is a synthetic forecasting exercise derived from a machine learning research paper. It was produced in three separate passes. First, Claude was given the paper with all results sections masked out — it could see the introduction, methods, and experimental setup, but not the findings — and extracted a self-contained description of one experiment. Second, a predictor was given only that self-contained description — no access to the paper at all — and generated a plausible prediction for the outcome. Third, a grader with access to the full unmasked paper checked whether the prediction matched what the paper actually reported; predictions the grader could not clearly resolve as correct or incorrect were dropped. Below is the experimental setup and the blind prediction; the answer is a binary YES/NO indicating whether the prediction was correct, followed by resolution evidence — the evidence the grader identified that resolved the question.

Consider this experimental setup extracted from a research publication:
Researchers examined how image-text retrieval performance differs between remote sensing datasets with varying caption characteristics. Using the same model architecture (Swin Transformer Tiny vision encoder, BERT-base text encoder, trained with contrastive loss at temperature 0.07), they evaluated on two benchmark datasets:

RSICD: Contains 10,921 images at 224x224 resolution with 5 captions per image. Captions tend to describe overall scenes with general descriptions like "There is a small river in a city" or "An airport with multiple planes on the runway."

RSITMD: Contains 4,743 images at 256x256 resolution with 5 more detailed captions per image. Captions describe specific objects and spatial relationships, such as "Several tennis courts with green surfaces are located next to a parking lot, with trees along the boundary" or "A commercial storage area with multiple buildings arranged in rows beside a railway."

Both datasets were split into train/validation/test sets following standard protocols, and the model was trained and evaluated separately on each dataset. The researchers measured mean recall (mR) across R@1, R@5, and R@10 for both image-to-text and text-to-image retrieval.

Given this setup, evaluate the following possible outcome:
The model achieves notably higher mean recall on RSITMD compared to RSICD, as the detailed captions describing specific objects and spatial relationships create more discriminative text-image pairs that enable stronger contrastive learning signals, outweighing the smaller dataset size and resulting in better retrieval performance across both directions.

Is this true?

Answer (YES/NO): YES